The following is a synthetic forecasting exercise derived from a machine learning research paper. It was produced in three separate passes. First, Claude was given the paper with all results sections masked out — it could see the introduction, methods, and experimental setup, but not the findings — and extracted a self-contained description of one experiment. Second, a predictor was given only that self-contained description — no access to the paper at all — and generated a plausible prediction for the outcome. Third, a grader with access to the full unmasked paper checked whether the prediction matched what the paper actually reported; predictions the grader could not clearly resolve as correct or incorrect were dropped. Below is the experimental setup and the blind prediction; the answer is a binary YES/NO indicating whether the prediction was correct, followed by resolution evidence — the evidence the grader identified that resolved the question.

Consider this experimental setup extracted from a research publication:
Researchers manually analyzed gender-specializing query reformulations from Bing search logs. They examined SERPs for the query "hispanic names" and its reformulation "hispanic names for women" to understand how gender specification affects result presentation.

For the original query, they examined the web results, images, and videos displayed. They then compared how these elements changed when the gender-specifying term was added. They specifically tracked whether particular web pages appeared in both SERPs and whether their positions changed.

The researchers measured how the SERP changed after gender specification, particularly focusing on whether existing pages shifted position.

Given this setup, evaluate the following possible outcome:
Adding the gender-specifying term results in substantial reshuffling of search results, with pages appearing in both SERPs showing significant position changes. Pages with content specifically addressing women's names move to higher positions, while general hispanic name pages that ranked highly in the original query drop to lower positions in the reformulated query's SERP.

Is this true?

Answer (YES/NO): NO